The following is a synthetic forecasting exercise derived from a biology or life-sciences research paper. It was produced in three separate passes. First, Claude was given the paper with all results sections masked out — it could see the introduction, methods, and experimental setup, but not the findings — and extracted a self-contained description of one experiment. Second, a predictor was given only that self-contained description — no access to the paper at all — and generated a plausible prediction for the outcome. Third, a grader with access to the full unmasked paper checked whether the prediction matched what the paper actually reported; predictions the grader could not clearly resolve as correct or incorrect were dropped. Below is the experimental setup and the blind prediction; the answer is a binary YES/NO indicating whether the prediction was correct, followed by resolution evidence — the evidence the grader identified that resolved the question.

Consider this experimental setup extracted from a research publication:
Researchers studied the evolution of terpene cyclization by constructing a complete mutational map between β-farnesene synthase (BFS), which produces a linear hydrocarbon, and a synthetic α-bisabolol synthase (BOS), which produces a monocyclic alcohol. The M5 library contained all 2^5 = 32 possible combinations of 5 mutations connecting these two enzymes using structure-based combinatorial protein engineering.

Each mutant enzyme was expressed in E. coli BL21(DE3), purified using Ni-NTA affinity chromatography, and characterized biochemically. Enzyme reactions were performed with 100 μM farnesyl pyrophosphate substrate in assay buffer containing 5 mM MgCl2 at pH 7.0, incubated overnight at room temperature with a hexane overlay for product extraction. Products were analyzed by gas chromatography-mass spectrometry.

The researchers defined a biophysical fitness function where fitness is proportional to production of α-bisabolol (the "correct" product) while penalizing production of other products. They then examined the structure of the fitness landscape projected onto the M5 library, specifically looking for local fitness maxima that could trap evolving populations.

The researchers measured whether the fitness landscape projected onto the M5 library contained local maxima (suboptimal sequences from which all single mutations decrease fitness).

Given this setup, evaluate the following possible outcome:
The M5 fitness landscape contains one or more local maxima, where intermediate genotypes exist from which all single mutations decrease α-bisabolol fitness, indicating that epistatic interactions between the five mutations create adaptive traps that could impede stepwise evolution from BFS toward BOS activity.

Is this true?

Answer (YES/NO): NO